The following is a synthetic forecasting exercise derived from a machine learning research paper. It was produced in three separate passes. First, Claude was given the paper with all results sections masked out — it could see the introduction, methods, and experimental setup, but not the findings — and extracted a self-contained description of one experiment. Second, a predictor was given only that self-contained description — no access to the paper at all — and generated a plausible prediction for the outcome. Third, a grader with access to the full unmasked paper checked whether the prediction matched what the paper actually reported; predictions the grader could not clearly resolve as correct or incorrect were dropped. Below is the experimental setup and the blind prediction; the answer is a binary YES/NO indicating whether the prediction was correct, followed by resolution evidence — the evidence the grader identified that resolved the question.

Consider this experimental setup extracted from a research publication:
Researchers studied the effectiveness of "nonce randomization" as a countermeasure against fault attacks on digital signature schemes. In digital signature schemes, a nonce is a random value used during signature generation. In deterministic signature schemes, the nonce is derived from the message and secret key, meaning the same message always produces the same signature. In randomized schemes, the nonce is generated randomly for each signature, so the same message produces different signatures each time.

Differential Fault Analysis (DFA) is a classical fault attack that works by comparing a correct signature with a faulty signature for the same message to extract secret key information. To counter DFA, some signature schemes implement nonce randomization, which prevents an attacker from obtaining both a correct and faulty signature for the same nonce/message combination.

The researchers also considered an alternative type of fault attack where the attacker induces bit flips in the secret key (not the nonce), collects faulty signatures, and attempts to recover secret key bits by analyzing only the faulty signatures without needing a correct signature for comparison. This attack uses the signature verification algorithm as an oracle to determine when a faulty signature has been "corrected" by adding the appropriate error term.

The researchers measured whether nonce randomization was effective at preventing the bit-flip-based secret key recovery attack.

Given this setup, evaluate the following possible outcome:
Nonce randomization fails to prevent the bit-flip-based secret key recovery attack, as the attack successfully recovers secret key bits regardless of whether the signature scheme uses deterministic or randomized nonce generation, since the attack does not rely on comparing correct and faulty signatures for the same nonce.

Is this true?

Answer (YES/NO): YES